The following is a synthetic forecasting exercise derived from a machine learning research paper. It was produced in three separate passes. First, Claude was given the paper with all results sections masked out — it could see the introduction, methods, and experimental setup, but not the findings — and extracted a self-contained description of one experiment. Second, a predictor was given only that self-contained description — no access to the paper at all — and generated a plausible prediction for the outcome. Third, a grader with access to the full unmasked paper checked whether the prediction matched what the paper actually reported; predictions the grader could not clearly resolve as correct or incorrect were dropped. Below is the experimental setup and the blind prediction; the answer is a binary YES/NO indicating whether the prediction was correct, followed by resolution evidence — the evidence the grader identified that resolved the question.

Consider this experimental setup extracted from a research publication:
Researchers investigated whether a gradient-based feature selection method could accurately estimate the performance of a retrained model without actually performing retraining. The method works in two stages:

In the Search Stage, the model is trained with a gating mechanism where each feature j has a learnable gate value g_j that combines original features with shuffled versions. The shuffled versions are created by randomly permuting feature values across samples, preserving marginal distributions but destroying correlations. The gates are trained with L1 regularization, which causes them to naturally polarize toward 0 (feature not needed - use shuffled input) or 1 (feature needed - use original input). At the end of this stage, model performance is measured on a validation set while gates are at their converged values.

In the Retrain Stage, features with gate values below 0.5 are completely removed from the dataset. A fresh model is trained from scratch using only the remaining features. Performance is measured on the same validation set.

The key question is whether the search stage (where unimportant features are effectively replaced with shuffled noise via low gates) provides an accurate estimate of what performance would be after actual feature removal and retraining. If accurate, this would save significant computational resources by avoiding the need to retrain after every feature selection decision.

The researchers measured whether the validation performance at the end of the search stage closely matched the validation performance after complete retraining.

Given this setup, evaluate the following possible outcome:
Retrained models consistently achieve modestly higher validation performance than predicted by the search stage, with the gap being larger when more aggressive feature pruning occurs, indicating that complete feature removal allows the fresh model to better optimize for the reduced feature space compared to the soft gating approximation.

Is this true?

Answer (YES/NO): NO